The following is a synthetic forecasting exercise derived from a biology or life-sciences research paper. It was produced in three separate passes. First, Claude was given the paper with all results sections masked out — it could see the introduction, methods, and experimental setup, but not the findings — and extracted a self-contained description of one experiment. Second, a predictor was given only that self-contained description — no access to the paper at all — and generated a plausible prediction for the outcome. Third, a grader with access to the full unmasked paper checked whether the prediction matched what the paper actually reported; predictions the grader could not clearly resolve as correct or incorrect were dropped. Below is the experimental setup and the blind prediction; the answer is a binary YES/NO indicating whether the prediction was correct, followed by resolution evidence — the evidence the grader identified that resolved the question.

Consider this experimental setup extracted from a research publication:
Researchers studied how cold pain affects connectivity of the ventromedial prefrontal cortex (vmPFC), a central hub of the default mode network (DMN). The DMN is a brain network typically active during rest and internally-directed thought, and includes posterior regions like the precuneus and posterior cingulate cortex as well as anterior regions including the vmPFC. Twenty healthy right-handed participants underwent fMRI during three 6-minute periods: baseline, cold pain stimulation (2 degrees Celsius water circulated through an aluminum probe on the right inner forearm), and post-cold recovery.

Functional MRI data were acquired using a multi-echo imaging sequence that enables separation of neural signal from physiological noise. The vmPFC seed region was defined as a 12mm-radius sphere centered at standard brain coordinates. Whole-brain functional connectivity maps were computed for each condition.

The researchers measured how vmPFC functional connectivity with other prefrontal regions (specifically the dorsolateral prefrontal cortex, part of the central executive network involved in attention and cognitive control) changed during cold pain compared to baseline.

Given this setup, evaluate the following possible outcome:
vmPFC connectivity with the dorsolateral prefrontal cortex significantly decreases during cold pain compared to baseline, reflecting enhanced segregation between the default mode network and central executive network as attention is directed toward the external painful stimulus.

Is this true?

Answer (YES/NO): NO